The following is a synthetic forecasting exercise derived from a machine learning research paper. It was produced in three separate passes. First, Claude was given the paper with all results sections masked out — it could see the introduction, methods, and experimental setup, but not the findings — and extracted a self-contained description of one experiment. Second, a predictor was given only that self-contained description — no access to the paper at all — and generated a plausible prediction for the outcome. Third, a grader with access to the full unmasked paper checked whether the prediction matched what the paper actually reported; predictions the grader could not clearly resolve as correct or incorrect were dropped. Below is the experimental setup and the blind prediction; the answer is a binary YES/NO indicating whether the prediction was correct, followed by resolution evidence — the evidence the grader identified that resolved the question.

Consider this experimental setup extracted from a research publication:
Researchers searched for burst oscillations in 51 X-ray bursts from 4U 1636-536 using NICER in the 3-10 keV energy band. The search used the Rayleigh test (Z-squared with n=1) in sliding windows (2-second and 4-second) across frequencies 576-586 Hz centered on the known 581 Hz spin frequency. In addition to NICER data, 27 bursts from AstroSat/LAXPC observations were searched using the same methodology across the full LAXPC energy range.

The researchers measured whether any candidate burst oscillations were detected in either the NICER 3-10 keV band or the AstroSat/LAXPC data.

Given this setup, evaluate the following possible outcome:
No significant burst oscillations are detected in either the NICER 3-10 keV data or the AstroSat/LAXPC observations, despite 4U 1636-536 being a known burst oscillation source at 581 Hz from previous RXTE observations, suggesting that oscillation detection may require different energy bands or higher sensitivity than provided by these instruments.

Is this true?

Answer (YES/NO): NO